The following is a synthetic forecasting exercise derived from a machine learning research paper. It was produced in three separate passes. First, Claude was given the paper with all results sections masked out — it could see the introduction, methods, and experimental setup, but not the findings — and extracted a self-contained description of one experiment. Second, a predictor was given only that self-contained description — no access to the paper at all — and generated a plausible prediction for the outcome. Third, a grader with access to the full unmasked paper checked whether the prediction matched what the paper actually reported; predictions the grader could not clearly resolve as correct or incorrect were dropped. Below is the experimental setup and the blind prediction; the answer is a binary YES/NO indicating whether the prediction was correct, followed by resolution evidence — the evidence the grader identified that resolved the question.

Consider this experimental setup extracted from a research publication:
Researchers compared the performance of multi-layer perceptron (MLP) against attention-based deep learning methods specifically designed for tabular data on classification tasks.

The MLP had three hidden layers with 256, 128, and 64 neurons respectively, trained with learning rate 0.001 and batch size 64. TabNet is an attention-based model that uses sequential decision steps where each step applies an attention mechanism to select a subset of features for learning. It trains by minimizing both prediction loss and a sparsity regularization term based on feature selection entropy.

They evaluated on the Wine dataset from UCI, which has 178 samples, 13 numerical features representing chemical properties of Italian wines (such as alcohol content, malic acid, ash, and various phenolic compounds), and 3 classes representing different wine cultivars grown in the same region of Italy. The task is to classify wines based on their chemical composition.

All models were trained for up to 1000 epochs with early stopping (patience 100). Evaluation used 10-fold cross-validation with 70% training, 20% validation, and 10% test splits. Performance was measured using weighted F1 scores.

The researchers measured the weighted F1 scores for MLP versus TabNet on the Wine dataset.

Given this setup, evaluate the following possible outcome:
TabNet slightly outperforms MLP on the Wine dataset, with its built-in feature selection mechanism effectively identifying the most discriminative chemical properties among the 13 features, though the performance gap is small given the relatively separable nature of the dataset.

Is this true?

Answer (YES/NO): NO